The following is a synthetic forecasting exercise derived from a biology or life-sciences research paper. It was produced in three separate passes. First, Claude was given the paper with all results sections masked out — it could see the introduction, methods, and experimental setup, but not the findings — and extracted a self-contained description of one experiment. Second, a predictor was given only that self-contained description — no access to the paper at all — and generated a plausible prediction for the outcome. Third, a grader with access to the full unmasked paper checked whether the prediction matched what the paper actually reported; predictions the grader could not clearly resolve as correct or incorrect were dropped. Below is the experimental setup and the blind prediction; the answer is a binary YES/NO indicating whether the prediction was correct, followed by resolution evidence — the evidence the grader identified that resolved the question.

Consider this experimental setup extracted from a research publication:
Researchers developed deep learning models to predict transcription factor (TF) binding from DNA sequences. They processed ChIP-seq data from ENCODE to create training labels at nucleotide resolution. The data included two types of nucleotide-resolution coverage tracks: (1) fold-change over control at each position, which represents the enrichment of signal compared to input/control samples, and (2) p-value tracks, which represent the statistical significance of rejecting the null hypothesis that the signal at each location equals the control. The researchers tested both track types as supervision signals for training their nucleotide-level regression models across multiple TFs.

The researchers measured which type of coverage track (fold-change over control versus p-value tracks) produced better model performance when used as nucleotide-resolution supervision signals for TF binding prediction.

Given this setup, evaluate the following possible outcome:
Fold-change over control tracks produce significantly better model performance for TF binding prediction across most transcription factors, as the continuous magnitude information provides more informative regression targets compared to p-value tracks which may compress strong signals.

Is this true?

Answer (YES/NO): NO